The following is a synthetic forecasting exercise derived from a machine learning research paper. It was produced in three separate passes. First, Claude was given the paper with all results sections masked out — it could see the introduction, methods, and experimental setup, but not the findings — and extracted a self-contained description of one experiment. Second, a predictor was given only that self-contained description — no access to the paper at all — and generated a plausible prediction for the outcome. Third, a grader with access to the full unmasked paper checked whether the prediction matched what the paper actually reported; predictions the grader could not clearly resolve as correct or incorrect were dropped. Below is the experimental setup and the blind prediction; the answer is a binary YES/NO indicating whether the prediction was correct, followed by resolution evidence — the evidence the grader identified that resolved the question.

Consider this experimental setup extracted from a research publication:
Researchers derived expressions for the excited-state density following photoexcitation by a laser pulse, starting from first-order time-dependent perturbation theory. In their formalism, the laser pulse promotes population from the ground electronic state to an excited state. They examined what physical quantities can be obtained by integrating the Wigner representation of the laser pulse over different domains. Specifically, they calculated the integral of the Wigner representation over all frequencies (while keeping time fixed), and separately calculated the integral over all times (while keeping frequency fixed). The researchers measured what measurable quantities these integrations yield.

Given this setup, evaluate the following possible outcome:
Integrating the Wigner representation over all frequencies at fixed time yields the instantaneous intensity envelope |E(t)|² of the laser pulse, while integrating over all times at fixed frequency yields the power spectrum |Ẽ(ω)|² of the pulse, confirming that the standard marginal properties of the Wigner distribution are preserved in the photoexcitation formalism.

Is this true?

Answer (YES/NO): YES